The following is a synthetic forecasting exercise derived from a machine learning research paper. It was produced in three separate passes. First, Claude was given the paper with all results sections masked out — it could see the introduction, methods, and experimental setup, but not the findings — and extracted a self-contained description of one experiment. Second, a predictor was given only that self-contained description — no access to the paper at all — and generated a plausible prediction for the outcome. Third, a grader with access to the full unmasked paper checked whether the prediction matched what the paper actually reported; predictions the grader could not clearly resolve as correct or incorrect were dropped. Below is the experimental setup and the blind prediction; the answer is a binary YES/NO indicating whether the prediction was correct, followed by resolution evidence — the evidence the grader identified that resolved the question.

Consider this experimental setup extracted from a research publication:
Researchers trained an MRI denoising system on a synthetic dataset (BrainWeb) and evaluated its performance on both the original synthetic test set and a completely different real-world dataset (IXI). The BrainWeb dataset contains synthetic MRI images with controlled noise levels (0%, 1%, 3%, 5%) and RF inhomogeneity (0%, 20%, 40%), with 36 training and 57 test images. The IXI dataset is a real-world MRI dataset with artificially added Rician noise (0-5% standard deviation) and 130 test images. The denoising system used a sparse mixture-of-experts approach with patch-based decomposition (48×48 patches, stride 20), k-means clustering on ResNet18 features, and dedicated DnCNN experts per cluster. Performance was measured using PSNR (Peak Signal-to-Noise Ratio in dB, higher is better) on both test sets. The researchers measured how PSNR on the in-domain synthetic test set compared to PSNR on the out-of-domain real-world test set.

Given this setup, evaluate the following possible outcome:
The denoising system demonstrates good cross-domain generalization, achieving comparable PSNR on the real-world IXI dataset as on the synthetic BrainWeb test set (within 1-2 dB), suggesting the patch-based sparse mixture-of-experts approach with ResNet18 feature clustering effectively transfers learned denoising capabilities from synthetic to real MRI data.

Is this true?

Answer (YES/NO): YES